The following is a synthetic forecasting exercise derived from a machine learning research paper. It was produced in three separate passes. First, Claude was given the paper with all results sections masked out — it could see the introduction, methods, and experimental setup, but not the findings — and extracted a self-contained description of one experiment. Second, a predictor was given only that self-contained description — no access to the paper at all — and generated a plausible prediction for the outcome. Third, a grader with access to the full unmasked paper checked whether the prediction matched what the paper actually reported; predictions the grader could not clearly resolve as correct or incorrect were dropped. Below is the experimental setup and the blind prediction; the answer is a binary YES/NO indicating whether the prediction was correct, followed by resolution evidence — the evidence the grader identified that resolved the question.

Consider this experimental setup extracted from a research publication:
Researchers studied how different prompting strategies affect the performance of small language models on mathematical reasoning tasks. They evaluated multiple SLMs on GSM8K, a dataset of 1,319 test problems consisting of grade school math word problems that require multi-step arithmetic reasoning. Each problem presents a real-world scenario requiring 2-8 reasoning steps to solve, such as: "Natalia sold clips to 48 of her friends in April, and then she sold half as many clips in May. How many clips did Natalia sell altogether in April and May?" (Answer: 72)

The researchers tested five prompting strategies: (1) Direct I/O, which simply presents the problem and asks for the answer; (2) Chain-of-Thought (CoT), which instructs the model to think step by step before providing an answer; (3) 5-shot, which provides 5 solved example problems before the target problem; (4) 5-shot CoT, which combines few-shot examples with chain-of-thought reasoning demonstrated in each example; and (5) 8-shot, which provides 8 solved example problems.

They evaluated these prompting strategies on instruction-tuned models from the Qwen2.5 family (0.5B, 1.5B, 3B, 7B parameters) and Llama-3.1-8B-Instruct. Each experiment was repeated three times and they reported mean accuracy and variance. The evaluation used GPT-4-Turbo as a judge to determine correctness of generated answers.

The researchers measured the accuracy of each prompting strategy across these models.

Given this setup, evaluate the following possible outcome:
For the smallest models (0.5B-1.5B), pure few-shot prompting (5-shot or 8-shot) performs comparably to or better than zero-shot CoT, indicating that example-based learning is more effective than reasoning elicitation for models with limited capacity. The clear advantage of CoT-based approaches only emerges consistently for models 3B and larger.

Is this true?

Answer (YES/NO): NO